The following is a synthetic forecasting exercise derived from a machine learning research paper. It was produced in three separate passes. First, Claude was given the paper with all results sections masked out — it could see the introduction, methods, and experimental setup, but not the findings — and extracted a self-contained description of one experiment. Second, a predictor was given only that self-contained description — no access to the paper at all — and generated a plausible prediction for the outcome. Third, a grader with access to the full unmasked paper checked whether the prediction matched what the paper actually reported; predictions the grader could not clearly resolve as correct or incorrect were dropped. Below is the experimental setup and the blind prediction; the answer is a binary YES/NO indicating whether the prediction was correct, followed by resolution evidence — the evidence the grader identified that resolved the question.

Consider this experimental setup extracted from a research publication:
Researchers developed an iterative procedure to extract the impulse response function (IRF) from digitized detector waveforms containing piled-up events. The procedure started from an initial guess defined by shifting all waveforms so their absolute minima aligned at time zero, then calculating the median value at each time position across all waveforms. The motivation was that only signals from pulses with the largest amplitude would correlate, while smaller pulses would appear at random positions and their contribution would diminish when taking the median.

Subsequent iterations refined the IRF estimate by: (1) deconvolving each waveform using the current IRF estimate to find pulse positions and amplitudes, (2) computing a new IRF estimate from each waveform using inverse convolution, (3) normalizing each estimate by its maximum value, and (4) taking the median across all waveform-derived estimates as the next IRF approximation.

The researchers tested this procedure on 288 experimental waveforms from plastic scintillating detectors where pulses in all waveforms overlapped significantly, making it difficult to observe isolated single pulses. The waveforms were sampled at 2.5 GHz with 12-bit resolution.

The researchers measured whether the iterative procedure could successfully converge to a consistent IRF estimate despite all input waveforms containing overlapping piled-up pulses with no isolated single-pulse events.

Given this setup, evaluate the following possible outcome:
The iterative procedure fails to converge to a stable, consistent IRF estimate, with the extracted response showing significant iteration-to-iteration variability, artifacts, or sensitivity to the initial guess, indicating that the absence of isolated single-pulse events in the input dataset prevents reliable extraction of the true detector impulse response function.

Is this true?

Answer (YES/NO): NO